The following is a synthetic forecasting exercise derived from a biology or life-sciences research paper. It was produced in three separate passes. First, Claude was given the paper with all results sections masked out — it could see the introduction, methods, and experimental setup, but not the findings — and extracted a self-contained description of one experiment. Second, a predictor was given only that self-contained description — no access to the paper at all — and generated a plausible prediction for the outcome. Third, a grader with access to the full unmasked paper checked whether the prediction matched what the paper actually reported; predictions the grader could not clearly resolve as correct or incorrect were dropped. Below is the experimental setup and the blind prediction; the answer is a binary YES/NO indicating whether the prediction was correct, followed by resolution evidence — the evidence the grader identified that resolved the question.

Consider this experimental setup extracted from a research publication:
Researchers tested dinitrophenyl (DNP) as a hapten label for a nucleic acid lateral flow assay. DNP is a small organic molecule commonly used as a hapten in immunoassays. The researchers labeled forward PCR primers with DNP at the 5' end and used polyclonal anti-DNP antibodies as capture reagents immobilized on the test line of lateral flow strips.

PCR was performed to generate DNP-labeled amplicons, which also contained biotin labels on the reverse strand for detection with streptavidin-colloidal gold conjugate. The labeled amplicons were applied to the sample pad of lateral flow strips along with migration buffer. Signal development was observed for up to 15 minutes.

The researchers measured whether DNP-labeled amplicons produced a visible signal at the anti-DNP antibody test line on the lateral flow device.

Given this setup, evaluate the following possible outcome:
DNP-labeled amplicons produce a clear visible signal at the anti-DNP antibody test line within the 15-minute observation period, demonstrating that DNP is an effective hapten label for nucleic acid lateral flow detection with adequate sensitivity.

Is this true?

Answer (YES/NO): NO